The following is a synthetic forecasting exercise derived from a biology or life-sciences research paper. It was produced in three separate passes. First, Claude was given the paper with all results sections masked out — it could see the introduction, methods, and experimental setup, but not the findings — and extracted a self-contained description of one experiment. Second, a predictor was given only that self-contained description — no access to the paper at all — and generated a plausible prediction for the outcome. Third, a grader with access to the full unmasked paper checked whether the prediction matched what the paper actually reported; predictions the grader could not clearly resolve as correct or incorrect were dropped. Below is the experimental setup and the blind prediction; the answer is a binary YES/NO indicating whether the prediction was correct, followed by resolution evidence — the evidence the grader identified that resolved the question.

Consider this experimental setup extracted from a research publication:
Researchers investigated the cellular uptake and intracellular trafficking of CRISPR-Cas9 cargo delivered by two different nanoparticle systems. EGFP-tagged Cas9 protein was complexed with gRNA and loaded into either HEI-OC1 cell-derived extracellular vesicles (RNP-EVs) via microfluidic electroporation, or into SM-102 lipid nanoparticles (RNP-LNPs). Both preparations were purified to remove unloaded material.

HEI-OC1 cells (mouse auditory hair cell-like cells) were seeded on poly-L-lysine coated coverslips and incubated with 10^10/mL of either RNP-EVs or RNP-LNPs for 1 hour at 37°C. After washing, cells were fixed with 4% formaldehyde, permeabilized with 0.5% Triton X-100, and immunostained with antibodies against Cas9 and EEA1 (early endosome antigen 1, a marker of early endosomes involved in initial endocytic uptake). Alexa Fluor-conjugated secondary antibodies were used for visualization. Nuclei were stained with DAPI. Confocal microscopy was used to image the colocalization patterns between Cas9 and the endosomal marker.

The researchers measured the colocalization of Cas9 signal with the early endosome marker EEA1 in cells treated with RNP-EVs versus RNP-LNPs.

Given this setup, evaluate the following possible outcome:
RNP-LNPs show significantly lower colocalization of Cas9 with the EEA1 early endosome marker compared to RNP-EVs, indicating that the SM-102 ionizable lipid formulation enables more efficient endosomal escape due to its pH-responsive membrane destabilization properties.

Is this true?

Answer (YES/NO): NO